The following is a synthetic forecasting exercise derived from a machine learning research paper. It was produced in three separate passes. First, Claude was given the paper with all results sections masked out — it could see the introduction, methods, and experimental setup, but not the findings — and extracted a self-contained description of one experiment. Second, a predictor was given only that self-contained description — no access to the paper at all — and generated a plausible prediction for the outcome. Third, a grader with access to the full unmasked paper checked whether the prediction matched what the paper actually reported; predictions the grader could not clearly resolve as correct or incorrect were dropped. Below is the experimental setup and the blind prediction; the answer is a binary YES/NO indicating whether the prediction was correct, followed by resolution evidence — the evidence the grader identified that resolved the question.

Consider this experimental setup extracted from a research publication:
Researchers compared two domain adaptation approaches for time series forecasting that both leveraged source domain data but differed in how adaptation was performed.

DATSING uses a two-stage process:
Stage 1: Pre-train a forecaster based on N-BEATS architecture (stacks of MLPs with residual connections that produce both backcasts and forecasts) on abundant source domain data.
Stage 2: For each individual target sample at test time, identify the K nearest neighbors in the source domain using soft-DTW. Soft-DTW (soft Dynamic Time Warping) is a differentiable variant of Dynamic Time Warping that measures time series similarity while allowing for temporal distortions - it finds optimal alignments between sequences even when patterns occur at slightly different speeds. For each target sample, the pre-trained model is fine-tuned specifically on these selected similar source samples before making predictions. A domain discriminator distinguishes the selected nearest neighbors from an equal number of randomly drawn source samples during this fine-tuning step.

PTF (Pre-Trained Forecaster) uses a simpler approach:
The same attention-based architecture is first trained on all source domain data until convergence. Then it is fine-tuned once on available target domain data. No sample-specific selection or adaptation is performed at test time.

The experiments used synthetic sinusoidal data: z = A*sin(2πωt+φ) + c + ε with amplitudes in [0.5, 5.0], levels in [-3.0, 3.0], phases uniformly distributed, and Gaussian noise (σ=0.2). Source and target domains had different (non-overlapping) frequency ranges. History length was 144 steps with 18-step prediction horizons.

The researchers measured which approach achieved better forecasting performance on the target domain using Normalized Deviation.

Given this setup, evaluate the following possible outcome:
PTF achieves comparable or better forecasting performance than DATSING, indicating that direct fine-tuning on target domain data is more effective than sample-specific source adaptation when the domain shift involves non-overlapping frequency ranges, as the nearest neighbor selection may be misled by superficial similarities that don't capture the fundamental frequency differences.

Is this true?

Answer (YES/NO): NO